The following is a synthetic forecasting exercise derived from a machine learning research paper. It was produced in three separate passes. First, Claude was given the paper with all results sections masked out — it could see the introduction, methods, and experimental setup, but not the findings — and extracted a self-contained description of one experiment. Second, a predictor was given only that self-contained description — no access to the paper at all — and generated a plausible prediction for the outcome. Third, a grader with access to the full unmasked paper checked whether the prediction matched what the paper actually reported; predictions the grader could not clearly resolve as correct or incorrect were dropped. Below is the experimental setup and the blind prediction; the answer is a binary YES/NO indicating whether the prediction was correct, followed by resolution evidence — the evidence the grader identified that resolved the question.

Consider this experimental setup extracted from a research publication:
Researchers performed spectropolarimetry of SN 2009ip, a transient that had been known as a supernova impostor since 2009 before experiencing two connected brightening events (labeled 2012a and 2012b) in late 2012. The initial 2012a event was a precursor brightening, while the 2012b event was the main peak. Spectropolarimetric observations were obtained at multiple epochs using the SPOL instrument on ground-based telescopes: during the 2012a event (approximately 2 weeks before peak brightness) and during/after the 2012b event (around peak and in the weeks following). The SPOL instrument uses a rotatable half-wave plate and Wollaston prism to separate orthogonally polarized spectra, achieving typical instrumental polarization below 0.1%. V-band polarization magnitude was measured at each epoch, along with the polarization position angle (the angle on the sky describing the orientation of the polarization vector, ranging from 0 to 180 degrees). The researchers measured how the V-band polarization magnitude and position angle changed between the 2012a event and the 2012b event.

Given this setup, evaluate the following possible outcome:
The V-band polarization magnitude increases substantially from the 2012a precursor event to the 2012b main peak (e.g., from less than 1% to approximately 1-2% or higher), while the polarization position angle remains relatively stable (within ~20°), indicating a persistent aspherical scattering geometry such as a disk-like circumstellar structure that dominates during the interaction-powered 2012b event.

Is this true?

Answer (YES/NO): NO